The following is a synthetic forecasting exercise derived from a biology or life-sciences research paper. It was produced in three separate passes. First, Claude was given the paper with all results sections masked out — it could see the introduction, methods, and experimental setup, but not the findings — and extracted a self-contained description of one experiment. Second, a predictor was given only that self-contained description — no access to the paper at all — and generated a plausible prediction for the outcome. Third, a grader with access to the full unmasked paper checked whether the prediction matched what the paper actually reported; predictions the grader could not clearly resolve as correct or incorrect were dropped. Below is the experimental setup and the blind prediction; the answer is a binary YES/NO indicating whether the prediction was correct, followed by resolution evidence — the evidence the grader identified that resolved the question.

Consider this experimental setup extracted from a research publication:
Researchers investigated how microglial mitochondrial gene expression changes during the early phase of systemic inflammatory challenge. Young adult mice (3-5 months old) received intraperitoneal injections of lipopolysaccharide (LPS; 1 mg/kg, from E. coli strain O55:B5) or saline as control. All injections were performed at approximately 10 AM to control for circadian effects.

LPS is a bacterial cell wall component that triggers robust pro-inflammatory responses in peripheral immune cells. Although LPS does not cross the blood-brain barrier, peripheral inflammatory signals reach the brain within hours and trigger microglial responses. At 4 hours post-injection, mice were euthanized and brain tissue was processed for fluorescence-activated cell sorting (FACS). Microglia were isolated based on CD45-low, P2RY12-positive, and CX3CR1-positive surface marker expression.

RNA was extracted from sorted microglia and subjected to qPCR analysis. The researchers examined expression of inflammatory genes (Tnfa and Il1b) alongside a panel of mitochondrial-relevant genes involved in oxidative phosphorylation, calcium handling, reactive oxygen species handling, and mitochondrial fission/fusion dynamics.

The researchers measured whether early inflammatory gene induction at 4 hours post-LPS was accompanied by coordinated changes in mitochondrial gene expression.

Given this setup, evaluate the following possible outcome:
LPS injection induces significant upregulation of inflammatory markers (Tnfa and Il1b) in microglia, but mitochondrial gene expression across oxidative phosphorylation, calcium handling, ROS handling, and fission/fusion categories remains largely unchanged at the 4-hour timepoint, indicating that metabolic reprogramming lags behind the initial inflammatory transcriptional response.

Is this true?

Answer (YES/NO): NO